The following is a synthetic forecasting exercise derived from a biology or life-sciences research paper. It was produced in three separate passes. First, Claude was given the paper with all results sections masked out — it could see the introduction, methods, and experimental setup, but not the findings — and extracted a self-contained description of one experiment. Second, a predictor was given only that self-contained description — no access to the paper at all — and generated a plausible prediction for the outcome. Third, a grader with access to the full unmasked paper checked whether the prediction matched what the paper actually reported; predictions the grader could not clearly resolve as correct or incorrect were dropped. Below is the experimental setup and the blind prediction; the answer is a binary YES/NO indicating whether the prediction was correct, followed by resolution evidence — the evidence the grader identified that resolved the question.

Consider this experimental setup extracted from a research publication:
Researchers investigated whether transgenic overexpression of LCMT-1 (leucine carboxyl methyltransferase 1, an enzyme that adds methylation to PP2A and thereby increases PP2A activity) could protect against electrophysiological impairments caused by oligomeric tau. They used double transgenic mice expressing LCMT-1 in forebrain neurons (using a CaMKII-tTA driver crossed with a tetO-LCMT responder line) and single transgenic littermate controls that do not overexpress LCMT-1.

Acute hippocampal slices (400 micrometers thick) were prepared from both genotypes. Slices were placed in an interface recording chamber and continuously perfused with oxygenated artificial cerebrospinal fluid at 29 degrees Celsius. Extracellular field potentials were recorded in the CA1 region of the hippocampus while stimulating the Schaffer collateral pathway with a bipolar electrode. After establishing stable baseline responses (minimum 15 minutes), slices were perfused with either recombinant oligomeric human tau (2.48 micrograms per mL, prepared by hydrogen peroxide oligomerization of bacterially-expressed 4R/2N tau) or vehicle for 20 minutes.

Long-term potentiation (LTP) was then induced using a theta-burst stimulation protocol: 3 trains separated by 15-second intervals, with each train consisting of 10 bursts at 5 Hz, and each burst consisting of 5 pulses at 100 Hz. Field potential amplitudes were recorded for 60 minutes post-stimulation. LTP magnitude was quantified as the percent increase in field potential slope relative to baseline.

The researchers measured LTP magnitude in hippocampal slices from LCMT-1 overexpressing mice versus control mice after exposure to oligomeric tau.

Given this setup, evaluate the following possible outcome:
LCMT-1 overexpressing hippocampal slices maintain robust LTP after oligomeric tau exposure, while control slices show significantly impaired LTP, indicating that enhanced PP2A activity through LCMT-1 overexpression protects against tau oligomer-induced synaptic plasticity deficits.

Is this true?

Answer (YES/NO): YES